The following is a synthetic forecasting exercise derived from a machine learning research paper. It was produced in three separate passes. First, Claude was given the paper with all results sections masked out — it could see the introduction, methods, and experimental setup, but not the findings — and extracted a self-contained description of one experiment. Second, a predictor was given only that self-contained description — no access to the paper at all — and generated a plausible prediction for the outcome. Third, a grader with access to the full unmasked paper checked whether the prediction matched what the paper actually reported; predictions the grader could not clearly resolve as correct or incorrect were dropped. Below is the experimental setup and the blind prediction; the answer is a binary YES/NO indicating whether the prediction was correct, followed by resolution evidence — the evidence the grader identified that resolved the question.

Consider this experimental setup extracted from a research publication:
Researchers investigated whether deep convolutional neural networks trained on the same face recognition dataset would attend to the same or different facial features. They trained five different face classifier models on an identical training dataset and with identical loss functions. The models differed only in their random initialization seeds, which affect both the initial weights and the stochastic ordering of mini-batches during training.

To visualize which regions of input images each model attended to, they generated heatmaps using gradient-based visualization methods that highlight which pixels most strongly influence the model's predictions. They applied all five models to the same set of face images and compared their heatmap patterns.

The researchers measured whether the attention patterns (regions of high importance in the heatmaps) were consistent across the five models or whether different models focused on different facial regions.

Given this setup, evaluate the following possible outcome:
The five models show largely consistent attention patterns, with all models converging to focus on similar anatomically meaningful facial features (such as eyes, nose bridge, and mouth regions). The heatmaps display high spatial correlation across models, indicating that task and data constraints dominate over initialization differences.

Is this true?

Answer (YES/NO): NO